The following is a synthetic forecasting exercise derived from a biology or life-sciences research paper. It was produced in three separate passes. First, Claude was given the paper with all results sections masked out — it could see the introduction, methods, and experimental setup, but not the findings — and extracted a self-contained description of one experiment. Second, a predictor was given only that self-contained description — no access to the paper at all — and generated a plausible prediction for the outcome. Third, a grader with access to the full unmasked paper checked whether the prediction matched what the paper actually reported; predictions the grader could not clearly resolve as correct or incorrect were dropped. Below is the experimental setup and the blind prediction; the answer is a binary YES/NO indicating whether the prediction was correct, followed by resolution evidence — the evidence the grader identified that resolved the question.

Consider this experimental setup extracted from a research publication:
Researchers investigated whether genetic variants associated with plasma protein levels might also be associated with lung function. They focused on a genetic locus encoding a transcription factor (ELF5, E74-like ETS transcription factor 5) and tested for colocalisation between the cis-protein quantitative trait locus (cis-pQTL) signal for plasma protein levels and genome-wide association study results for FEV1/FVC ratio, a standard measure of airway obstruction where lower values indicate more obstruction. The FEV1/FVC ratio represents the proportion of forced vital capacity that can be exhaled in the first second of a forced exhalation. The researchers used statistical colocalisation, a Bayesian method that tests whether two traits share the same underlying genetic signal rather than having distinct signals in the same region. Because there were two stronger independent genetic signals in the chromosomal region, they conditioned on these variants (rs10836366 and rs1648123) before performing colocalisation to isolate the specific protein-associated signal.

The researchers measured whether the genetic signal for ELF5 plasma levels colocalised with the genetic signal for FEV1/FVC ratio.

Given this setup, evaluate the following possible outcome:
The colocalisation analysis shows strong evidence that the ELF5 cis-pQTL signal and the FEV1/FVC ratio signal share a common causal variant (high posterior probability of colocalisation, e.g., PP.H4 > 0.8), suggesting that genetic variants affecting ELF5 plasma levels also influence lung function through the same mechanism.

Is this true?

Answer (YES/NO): YES